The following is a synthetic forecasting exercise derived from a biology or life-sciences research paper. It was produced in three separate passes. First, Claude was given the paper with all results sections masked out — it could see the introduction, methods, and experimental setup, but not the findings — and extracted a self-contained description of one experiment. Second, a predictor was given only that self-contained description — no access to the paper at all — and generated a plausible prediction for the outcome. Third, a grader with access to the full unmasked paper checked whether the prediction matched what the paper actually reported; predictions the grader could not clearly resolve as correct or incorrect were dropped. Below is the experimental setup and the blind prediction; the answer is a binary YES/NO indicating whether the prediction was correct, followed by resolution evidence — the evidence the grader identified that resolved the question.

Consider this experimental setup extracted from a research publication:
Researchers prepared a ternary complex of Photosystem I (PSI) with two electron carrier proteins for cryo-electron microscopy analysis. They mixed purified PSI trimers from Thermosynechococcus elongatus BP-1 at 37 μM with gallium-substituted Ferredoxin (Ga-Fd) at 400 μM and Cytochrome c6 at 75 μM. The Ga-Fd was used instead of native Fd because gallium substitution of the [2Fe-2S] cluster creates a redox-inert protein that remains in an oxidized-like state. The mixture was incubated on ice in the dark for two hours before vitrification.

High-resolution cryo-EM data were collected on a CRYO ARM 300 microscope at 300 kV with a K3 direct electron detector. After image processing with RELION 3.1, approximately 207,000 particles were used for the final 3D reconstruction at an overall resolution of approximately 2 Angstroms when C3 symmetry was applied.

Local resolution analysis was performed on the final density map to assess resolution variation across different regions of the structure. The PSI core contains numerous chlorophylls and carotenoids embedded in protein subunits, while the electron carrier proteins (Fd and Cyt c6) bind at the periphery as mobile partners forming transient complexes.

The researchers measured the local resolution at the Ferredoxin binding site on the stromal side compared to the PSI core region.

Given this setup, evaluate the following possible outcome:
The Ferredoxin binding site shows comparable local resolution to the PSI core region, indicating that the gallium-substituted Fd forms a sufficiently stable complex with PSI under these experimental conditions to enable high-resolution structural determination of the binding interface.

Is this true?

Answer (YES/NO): NO